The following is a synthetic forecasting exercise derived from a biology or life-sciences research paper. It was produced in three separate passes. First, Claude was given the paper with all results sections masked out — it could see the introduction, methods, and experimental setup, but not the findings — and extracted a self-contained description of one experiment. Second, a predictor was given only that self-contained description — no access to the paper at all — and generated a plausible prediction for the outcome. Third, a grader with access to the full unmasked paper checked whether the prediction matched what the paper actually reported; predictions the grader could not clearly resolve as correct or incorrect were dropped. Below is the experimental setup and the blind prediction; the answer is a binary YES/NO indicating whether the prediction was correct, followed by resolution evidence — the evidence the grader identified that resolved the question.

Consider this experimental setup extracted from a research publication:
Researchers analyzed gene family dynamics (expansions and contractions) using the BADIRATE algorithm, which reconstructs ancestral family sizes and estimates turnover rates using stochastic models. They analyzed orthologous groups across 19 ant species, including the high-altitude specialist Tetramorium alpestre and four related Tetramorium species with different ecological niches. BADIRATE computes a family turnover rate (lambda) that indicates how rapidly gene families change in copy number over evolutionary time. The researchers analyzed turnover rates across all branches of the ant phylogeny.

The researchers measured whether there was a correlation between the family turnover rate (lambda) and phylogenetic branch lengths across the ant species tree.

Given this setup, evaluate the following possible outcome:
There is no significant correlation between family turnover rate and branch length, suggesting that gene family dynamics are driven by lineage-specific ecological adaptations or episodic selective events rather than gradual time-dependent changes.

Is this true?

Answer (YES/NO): NO